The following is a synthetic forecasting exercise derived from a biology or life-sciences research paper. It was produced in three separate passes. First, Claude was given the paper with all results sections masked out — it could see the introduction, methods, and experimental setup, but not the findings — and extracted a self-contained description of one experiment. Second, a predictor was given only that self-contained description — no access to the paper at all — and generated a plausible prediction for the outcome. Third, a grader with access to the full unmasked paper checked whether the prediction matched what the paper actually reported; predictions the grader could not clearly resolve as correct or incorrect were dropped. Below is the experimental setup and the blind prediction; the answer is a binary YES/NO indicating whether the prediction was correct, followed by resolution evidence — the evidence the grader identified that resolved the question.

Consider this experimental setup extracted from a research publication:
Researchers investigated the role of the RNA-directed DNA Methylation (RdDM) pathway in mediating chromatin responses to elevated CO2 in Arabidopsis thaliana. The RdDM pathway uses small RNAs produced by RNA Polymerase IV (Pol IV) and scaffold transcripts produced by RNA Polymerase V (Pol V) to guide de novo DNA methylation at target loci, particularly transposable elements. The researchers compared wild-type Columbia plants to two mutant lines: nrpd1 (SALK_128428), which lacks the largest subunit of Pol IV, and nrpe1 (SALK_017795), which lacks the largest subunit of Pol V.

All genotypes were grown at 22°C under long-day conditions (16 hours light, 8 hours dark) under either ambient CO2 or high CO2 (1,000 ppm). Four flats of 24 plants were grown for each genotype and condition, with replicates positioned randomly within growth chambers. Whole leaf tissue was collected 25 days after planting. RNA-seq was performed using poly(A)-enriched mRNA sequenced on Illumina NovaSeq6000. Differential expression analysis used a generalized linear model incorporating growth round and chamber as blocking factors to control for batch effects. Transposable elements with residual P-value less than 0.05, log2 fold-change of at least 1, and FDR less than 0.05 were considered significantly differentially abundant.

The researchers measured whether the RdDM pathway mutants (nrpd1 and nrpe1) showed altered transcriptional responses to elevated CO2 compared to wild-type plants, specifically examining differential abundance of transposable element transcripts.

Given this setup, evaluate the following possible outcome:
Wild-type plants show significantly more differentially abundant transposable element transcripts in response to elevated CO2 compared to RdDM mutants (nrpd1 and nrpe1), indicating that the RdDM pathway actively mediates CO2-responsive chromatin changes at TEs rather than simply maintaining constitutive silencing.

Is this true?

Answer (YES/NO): NO